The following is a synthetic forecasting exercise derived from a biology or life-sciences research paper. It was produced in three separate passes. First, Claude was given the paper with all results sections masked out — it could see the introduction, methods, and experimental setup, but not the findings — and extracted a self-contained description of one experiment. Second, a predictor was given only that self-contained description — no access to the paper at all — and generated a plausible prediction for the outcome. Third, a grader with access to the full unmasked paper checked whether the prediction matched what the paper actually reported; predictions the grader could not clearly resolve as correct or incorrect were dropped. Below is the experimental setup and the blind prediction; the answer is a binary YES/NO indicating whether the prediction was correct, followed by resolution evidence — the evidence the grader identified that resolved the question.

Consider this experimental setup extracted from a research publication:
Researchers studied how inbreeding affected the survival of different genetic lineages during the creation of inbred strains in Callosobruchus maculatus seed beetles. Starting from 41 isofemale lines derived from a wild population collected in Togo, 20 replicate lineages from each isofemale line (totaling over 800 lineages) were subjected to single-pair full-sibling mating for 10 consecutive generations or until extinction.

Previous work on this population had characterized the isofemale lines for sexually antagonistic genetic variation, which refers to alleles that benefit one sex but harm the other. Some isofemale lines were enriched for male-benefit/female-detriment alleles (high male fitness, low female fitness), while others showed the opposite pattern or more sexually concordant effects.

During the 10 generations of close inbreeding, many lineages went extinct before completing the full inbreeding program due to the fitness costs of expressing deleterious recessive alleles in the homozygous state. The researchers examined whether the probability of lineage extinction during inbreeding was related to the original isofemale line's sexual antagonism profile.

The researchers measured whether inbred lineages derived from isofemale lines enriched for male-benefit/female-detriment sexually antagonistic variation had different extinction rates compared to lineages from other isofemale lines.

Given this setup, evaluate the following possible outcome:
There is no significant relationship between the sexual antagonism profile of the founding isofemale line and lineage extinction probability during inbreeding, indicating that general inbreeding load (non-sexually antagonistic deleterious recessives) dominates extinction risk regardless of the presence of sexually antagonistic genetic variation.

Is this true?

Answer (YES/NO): NO